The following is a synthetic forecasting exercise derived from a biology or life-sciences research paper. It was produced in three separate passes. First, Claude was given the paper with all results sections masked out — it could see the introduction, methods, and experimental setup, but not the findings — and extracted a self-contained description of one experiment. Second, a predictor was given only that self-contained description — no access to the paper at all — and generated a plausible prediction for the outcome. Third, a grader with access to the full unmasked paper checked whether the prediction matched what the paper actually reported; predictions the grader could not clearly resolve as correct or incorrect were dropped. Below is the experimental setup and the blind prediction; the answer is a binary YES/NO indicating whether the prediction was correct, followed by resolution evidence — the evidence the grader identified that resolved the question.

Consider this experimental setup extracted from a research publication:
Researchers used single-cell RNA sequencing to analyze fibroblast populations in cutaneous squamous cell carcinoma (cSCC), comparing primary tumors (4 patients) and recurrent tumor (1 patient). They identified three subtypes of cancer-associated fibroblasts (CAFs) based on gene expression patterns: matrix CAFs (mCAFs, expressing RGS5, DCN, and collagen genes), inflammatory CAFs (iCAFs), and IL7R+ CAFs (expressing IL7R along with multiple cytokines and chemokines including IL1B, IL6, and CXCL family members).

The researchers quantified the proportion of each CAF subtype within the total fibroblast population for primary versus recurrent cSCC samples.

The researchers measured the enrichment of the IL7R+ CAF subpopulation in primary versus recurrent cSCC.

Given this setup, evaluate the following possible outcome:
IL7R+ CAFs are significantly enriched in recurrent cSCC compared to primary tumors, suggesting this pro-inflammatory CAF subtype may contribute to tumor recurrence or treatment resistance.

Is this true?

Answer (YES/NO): YES